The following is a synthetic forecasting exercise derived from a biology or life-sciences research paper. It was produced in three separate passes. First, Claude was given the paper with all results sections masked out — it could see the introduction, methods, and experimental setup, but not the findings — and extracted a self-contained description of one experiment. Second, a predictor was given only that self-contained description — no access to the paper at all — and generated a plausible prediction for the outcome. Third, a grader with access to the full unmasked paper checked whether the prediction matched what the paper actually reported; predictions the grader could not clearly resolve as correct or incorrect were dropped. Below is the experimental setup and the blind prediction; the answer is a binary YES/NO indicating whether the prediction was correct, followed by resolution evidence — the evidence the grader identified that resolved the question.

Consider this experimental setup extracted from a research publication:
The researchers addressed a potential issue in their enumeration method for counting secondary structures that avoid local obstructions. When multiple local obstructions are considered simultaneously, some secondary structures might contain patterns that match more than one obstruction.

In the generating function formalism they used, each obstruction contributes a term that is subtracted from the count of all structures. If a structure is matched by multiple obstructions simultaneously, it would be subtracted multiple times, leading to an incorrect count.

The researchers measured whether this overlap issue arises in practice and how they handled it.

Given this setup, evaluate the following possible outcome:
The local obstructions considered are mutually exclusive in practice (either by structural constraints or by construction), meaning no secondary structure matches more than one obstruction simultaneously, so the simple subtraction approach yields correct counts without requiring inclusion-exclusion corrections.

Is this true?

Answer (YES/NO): NO